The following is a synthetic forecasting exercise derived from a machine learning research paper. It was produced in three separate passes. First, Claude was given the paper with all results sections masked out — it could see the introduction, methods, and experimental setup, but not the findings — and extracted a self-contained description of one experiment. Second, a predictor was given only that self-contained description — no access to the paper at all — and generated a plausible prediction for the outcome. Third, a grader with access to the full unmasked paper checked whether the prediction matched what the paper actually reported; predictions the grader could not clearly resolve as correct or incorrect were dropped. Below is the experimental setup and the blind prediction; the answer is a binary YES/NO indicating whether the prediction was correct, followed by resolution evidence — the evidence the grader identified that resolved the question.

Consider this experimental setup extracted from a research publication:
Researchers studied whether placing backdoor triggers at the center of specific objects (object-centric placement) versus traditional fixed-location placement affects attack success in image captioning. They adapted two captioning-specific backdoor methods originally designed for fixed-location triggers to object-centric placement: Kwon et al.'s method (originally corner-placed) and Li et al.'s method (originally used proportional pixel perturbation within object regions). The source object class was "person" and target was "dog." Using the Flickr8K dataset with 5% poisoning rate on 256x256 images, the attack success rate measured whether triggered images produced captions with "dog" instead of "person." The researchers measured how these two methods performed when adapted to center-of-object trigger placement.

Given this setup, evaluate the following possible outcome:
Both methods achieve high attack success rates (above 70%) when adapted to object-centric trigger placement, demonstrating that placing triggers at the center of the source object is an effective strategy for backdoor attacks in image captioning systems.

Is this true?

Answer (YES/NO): NO